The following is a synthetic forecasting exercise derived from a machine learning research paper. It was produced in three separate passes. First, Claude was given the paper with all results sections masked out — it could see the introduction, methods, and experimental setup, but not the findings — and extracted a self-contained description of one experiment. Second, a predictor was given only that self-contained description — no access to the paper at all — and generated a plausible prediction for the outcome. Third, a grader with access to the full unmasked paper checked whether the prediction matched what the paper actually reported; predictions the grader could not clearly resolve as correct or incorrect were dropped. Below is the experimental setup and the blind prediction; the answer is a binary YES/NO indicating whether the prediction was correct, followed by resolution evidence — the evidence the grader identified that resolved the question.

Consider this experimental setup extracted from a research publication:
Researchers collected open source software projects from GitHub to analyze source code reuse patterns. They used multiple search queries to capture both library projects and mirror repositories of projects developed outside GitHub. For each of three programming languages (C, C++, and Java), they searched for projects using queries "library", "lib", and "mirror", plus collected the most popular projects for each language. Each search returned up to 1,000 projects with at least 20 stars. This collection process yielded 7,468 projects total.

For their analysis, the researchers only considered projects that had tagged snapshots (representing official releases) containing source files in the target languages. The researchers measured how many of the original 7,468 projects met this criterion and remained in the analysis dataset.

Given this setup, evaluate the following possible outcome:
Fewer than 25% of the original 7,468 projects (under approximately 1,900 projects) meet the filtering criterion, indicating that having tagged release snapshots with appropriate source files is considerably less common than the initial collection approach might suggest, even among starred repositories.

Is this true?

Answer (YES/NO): NO